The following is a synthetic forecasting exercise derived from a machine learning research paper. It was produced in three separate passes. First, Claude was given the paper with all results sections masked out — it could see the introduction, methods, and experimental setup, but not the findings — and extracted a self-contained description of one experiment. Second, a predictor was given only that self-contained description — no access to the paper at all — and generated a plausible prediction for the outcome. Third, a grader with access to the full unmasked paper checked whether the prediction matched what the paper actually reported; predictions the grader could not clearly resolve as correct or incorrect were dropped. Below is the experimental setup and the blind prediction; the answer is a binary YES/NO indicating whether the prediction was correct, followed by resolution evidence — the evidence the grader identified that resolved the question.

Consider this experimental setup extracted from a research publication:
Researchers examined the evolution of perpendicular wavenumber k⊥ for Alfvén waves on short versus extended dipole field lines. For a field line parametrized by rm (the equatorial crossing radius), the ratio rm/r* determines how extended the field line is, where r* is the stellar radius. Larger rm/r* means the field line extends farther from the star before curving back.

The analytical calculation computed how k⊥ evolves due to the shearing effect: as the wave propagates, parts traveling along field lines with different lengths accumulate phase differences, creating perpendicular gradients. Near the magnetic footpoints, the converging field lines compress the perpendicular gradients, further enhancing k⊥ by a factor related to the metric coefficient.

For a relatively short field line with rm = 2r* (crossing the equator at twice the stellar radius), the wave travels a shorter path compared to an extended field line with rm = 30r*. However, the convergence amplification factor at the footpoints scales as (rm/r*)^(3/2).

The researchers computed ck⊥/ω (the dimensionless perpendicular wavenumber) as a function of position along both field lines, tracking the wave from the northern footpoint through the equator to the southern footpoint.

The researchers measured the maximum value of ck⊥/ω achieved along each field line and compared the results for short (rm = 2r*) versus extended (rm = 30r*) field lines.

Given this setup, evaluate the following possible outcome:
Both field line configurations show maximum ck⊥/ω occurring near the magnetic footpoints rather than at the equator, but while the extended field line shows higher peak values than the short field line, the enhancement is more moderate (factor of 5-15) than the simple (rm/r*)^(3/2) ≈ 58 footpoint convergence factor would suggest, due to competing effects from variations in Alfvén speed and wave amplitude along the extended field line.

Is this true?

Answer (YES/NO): NO